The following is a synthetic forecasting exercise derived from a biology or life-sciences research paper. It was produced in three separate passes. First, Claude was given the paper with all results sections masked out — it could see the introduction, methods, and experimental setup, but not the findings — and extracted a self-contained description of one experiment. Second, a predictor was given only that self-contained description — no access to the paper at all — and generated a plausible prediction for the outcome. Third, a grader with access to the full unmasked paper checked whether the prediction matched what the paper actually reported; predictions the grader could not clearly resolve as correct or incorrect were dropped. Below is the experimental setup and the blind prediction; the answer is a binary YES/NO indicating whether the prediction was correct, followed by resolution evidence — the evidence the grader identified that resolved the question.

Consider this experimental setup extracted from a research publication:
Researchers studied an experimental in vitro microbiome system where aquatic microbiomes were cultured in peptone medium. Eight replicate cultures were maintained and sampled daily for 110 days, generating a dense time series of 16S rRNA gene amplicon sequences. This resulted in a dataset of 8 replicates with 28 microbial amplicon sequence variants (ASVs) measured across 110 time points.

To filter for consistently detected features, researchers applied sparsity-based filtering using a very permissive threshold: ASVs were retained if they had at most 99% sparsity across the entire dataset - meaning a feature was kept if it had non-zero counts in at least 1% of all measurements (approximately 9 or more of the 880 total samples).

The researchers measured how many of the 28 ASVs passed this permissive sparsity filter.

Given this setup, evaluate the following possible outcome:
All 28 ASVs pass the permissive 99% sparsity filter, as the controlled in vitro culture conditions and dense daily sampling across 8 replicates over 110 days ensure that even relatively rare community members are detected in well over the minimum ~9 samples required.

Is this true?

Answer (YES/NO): NO